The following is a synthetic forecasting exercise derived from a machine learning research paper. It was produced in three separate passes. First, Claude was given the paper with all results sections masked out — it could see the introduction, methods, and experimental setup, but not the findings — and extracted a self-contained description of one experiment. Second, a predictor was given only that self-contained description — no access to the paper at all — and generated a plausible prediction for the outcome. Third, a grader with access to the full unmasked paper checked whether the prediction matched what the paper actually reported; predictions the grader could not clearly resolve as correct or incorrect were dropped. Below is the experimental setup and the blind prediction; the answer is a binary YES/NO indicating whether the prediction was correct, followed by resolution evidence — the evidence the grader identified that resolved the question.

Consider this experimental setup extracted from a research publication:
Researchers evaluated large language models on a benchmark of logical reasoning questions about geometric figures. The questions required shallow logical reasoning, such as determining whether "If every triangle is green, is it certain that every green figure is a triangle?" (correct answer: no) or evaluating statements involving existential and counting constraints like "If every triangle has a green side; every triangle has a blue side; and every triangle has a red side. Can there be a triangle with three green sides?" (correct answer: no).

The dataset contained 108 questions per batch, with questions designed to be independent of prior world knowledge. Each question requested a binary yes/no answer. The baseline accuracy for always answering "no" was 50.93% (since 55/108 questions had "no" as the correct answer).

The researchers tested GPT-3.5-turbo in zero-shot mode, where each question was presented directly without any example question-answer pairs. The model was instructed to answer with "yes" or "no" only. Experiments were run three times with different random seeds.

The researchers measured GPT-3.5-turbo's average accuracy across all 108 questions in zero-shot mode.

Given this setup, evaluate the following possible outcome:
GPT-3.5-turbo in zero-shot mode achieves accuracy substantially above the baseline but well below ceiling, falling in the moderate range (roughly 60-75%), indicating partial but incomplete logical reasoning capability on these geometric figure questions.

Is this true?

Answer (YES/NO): NO